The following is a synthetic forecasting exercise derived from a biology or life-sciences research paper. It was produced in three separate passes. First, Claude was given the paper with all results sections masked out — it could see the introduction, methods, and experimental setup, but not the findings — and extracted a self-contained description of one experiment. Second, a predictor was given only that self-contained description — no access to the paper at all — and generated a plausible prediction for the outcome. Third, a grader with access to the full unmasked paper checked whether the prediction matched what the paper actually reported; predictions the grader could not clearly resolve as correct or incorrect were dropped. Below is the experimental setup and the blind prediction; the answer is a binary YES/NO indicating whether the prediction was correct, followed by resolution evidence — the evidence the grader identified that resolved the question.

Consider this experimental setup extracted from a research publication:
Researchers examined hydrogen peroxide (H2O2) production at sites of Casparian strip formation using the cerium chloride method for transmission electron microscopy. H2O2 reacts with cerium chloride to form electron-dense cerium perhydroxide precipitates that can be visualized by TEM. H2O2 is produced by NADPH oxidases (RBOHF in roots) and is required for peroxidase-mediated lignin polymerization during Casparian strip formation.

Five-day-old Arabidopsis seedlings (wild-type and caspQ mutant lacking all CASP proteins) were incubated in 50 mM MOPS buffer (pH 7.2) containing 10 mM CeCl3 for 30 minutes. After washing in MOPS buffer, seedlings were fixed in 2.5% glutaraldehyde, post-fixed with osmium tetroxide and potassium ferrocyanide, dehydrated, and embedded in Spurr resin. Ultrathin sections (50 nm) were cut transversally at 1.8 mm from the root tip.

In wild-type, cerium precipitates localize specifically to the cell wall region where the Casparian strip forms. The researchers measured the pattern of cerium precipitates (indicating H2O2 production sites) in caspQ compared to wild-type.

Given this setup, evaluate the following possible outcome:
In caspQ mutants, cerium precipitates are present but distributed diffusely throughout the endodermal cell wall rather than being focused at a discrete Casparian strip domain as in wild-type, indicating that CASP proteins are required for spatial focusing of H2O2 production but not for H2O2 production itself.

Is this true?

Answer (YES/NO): YES